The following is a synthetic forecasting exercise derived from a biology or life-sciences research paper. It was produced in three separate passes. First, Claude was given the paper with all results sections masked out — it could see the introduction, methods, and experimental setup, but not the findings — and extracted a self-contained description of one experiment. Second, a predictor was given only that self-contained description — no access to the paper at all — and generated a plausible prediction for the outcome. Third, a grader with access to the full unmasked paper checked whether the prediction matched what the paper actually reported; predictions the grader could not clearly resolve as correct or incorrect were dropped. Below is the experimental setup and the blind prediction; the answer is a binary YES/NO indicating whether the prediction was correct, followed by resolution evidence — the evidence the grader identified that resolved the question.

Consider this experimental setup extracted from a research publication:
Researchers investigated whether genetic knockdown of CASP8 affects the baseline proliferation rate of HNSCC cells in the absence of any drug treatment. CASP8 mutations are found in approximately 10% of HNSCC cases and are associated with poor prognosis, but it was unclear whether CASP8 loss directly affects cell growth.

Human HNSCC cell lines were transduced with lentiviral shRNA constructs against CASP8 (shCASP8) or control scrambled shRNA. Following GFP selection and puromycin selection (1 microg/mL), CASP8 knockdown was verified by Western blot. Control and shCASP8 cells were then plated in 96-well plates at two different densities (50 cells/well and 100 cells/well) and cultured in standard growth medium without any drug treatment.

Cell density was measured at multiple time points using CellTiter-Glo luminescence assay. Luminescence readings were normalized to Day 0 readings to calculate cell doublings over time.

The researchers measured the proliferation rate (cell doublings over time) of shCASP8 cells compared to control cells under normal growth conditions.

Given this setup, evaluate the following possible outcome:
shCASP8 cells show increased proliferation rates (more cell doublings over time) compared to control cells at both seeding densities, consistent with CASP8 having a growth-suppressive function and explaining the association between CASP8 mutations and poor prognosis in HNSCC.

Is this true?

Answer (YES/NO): NO